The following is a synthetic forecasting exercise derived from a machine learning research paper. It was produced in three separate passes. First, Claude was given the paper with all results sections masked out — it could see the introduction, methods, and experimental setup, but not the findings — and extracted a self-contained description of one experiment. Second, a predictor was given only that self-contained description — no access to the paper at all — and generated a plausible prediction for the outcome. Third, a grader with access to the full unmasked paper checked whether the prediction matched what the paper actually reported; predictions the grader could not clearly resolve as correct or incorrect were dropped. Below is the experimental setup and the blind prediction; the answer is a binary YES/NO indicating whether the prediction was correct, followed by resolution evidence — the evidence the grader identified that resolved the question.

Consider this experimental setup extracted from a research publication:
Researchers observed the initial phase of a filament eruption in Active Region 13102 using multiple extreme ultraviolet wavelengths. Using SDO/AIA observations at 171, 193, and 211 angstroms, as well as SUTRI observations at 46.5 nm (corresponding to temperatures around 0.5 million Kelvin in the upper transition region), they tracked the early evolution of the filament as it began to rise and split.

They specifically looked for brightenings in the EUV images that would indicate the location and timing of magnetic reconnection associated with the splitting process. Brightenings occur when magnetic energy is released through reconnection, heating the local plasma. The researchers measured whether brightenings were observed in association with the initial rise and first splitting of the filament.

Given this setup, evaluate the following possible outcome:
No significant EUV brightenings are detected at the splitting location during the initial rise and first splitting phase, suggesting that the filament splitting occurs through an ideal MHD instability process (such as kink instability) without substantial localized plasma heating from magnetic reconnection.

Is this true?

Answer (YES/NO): NO